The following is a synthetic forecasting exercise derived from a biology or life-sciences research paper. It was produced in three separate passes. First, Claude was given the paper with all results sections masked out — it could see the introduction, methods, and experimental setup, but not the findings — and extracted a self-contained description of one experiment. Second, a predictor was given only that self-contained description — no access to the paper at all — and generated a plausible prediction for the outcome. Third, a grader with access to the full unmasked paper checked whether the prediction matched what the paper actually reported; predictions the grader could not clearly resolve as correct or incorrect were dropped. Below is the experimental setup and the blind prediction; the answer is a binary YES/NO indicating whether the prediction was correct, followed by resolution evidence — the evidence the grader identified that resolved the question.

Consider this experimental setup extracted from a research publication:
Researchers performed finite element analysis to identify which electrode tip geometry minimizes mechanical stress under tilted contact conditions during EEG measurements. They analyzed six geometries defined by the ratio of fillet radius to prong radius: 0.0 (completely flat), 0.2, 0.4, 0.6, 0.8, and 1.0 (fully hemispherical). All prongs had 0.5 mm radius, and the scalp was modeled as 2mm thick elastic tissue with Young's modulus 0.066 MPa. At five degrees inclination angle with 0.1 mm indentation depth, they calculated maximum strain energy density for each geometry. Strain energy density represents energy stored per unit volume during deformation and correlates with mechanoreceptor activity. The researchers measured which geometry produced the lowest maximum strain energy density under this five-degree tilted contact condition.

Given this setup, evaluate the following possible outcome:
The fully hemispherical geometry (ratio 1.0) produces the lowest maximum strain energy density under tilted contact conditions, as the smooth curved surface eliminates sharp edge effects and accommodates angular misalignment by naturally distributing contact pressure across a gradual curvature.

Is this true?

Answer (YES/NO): NO